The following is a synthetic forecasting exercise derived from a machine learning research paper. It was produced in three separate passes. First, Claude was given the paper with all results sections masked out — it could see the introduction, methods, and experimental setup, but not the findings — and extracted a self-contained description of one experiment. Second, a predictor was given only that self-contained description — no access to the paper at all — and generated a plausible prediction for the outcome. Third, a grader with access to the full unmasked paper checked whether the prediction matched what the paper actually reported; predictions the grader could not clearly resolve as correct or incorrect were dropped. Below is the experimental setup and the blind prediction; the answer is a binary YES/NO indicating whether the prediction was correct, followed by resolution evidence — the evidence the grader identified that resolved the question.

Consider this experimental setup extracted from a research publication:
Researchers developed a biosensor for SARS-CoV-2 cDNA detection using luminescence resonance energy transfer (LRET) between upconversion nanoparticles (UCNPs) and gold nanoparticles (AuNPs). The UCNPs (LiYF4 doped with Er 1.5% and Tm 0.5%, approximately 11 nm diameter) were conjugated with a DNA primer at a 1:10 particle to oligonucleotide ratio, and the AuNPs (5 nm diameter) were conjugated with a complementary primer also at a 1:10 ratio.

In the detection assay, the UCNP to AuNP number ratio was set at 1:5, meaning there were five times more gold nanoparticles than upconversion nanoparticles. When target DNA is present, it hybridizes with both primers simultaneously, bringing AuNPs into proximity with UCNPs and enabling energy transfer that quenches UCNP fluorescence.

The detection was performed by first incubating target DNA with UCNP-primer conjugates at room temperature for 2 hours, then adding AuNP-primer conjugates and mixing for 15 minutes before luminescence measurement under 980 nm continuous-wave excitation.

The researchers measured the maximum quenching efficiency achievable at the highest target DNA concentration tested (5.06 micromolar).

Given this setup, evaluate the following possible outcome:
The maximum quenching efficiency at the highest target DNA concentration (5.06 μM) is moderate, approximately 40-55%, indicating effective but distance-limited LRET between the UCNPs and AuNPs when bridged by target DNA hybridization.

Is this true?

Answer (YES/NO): NO